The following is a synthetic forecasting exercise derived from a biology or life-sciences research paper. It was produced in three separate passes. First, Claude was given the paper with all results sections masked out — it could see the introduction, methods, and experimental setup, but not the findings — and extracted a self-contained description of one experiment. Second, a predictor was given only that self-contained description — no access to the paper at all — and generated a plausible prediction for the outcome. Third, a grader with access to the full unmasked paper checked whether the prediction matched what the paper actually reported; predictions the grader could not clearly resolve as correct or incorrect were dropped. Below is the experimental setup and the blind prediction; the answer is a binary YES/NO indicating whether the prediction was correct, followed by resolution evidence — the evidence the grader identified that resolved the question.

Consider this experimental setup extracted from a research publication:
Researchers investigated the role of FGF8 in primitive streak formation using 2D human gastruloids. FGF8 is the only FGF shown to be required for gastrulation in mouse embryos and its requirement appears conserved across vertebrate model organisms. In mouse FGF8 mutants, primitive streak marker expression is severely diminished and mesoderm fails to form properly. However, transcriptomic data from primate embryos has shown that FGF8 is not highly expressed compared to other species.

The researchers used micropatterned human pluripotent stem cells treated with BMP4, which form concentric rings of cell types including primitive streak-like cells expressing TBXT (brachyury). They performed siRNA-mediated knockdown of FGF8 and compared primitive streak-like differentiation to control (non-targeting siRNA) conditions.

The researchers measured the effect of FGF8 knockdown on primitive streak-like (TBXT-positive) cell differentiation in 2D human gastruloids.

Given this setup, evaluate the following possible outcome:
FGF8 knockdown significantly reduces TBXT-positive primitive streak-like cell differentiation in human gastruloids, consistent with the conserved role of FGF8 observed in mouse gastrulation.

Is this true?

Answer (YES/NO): NO